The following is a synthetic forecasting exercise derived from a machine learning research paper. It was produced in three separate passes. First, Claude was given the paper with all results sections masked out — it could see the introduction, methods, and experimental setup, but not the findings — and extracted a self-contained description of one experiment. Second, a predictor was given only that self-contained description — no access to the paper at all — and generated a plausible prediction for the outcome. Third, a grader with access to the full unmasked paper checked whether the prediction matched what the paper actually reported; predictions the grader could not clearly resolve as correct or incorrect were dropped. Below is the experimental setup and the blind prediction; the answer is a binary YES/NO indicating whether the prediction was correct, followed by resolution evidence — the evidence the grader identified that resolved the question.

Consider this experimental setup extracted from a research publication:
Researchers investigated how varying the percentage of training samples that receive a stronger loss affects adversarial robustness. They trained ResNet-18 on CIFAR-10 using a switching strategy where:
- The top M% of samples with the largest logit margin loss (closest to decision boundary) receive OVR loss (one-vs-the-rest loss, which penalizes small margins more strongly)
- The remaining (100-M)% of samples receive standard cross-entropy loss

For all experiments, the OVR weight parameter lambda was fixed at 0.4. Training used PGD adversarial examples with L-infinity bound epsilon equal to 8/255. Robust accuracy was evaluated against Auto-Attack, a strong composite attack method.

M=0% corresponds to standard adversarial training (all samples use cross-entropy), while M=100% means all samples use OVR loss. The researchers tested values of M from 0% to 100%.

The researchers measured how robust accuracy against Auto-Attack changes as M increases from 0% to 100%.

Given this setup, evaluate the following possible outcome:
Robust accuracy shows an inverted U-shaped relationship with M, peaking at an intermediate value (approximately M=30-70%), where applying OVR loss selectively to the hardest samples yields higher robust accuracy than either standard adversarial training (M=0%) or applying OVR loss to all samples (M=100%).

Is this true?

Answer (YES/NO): YES